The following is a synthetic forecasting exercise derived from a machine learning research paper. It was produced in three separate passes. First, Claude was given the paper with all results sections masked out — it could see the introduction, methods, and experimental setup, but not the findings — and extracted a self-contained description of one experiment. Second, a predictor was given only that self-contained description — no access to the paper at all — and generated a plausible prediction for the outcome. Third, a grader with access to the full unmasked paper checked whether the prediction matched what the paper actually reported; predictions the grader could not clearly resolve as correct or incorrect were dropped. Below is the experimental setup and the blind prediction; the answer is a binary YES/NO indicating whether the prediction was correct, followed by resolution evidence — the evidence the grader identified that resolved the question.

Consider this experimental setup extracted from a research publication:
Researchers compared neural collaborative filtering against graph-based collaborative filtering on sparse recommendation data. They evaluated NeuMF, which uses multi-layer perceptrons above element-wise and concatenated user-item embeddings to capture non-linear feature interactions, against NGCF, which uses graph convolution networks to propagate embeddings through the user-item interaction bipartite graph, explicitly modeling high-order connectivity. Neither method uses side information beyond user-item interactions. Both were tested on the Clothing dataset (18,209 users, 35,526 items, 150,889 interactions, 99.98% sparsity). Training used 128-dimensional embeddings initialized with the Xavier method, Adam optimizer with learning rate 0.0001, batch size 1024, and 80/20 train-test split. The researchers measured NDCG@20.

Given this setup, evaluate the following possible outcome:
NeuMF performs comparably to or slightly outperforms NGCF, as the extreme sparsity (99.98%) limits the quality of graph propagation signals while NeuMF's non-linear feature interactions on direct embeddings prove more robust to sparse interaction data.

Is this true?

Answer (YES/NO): NO